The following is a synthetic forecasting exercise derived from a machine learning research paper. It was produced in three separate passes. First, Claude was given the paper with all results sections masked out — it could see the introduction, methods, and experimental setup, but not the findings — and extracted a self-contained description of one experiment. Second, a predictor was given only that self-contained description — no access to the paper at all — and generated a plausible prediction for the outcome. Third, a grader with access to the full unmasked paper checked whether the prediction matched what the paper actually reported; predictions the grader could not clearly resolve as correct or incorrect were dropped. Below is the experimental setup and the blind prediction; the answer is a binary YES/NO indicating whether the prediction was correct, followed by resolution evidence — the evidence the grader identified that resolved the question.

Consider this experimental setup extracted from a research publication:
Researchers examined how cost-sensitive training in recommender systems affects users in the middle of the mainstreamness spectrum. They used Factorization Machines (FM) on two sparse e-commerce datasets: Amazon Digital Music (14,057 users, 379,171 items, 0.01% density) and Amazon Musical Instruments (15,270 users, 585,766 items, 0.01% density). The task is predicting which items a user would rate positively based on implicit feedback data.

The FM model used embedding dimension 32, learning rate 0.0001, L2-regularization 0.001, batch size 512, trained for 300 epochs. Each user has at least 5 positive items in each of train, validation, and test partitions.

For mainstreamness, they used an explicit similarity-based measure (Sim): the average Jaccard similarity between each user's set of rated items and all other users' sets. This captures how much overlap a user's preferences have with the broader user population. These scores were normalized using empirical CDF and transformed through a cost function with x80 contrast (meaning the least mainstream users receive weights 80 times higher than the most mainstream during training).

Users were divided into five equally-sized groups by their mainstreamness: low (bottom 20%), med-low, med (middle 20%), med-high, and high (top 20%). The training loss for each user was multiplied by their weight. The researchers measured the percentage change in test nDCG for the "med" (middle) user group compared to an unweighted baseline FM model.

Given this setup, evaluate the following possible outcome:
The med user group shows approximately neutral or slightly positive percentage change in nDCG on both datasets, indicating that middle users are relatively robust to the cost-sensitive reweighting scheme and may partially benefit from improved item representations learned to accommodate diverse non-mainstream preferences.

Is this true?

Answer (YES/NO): NO